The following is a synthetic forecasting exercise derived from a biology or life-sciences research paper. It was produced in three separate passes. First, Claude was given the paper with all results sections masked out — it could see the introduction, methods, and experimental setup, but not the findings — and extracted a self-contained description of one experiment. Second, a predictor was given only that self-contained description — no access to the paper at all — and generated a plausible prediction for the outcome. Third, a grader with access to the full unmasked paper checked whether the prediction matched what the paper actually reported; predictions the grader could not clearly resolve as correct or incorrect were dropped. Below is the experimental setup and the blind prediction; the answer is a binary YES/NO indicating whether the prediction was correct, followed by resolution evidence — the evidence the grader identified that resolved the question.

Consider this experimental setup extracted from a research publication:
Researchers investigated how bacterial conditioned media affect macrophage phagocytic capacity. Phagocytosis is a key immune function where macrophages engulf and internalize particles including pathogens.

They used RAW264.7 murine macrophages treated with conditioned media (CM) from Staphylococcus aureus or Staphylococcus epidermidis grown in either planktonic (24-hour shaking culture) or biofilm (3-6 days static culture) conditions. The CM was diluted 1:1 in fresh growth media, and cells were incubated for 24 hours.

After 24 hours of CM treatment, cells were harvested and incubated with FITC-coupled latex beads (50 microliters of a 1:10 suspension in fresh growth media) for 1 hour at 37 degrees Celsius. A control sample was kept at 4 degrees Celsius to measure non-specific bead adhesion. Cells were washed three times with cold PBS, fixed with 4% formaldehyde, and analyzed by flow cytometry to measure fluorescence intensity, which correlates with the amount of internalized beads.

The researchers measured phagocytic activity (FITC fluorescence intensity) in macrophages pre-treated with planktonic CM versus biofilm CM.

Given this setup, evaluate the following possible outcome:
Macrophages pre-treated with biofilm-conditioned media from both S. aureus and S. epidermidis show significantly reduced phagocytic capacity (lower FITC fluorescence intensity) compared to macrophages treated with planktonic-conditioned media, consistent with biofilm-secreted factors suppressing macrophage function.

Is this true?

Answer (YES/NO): NO